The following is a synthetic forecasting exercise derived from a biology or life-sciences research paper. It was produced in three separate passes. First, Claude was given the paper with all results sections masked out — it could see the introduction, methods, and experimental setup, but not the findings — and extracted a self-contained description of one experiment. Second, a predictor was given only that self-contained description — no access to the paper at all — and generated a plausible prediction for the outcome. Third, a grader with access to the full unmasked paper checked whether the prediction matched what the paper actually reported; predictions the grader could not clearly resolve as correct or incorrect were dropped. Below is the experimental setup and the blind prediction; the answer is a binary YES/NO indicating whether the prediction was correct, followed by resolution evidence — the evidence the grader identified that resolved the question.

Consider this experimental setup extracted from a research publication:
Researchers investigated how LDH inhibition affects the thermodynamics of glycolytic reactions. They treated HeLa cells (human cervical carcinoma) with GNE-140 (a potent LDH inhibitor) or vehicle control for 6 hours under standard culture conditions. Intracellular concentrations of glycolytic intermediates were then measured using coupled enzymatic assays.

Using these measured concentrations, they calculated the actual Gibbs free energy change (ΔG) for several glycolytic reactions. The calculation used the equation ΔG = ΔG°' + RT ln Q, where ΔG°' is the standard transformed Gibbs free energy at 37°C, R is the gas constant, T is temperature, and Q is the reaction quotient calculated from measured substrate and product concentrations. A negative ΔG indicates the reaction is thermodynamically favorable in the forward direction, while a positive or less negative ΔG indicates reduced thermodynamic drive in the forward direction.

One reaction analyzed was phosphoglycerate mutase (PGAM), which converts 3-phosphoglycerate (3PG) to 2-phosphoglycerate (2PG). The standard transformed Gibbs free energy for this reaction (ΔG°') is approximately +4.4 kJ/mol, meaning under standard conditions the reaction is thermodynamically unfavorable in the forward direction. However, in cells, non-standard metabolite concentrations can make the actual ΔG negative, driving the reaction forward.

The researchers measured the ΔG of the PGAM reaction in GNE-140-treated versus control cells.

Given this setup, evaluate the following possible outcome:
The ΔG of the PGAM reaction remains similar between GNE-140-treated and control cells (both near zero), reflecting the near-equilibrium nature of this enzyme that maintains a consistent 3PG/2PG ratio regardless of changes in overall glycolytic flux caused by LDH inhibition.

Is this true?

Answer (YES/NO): NO